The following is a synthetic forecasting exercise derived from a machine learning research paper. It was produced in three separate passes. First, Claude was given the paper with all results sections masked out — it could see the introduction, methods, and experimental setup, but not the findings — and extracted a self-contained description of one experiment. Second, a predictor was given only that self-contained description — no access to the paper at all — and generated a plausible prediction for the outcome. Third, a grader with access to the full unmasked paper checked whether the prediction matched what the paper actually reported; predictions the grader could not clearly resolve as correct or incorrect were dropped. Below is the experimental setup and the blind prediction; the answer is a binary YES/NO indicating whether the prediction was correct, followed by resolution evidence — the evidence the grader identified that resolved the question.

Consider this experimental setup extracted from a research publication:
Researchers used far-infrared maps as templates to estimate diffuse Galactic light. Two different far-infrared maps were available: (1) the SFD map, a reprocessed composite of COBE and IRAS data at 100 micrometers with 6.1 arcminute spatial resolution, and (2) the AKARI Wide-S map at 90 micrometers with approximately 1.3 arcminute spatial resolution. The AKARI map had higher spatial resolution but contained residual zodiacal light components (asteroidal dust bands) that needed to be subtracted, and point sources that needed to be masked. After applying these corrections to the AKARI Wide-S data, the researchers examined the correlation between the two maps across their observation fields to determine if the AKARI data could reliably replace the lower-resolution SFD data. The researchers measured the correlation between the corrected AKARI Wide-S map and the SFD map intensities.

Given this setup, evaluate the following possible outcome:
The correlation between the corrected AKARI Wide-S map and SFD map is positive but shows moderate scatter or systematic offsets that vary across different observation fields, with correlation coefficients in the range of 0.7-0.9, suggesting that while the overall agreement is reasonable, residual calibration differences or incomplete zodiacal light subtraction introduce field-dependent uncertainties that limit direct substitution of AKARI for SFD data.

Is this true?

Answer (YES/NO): NO